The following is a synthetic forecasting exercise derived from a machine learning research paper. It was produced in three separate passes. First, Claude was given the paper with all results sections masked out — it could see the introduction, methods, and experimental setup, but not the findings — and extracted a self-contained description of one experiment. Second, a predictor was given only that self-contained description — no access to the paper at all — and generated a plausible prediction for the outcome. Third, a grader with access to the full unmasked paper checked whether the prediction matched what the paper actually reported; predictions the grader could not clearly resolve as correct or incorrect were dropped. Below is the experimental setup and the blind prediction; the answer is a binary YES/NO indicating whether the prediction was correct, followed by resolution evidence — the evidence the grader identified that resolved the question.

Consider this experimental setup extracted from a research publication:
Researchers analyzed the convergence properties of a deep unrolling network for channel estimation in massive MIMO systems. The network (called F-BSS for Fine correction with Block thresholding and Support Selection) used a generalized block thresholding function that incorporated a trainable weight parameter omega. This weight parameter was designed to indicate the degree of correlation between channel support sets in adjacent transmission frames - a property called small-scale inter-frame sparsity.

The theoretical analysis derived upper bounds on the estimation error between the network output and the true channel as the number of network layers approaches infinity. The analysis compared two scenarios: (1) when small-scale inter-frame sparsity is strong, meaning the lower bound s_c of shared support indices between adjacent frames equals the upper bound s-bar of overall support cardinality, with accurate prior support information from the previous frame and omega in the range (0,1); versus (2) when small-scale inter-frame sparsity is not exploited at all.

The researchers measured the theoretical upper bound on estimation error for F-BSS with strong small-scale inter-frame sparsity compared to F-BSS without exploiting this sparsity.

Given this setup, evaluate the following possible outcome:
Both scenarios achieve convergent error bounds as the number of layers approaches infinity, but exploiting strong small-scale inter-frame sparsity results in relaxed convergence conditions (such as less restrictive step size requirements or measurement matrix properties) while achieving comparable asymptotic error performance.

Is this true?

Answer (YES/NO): NO